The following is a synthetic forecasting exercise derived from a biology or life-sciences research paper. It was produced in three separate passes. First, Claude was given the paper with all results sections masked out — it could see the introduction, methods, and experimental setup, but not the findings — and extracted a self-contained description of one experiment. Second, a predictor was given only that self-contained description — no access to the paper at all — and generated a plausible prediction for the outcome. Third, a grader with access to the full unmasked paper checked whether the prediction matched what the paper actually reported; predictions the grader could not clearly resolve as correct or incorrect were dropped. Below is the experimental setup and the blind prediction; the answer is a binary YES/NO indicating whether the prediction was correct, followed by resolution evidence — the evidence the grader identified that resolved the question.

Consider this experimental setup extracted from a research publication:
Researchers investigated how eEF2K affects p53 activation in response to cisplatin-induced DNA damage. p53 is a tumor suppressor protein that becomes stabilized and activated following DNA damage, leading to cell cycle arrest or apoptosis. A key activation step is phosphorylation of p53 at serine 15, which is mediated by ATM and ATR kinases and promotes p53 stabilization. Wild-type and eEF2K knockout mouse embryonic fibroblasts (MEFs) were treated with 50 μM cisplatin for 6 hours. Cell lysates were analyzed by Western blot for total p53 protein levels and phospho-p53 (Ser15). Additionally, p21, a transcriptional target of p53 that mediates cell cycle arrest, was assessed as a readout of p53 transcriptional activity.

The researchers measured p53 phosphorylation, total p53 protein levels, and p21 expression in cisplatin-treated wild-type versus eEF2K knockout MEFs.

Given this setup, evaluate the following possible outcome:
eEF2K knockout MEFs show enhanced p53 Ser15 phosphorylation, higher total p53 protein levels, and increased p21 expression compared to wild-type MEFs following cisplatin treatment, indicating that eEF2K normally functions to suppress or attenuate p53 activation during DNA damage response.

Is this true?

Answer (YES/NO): NO